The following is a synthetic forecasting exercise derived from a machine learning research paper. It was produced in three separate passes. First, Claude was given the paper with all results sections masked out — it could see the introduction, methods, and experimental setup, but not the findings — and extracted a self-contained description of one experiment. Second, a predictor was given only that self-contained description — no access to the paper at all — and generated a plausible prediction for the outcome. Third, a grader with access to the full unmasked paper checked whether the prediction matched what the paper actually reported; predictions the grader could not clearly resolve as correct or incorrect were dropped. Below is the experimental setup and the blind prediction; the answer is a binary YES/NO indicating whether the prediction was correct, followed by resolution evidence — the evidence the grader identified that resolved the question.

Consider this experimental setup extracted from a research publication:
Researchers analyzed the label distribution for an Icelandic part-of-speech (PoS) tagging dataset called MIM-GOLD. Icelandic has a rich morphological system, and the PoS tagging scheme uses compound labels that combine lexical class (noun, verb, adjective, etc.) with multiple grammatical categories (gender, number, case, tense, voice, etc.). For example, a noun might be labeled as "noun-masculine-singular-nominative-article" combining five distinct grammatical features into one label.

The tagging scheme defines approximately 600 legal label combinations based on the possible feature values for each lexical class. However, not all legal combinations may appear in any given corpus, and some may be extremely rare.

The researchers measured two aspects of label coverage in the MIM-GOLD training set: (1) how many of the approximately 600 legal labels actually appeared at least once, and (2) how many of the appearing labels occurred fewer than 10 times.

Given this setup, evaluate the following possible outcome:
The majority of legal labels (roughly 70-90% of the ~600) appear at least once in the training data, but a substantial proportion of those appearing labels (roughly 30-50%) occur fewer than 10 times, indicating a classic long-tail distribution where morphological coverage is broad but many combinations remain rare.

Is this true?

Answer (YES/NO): NO